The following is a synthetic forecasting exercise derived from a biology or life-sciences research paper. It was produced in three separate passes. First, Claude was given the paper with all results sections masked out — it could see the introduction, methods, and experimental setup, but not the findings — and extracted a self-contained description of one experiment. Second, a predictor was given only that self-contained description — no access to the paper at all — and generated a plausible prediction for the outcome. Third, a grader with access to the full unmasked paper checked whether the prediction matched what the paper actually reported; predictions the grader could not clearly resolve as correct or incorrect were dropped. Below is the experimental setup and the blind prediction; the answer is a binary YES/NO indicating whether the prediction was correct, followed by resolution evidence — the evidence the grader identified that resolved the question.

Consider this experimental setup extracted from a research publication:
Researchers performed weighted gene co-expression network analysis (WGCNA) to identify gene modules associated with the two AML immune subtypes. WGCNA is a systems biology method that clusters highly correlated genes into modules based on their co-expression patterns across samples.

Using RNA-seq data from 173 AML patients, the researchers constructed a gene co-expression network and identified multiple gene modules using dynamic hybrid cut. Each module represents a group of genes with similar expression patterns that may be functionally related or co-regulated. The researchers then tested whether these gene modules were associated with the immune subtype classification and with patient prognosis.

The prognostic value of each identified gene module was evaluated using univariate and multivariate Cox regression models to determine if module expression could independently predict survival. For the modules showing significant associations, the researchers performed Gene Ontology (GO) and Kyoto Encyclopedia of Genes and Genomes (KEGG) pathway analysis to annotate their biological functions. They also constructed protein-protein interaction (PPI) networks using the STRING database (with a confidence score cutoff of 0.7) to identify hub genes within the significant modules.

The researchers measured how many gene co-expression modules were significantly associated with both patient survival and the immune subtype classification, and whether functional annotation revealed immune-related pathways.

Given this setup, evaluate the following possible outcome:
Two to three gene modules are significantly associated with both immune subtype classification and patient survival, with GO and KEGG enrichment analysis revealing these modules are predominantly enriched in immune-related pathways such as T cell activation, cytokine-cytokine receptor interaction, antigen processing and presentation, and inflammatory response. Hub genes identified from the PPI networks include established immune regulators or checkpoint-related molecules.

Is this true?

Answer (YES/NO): NO